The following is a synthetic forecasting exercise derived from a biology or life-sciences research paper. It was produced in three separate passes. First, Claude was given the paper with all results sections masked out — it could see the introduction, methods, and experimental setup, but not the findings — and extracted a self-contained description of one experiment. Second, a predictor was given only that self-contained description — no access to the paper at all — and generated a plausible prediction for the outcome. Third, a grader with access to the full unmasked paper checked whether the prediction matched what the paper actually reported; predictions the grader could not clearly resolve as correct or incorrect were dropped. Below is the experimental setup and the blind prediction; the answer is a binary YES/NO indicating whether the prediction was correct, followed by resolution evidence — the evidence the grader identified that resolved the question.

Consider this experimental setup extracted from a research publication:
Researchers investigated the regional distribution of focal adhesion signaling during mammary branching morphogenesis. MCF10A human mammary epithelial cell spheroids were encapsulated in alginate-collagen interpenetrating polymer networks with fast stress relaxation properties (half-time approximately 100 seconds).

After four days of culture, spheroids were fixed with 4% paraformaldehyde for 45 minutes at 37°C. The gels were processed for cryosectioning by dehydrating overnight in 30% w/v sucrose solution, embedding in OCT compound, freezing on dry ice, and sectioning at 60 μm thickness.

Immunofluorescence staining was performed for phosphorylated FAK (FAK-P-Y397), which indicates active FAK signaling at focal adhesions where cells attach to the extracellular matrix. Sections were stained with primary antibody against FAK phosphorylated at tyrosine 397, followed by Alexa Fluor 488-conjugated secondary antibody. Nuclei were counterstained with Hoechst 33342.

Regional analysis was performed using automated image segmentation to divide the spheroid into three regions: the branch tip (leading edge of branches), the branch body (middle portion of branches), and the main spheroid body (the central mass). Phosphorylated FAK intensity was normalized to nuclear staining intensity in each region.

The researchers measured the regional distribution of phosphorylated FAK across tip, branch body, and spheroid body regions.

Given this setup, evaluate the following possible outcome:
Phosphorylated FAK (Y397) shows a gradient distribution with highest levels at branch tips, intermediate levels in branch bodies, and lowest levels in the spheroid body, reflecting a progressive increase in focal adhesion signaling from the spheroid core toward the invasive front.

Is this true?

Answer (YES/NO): NO